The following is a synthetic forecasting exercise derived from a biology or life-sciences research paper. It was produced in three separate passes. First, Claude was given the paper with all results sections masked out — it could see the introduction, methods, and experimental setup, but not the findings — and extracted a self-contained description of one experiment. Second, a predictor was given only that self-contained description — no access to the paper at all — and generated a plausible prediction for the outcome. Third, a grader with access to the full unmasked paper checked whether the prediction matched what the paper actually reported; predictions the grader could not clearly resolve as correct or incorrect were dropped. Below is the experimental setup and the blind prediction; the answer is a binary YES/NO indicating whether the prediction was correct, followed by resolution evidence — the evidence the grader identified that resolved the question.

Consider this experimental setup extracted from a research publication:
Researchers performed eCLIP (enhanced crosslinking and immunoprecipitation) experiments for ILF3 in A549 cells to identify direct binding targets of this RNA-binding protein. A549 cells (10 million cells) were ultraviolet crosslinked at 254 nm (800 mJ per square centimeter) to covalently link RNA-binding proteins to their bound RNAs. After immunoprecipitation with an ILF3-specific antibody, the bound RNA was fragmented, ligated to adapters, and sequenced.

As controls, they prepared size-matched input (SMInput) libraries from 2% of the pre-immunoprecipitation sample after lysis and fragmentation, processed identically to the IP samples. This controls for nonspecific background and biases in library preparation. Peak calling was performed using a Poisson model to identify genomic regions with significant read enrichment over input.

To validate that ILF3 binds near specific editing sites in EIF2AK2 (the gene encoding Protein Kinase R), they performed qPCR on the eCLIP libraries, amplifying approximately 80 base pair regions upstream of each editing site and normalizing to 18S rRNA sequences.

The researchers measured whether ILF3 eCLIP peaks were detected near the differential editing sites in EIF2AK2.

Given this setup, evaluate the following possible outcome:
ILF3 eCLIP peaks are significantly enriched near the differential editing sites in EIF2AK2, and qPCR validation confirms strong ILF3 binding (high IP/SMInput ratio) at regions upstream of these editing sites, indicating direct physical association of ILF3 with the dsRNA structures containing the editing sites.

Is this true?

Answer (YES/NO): YES